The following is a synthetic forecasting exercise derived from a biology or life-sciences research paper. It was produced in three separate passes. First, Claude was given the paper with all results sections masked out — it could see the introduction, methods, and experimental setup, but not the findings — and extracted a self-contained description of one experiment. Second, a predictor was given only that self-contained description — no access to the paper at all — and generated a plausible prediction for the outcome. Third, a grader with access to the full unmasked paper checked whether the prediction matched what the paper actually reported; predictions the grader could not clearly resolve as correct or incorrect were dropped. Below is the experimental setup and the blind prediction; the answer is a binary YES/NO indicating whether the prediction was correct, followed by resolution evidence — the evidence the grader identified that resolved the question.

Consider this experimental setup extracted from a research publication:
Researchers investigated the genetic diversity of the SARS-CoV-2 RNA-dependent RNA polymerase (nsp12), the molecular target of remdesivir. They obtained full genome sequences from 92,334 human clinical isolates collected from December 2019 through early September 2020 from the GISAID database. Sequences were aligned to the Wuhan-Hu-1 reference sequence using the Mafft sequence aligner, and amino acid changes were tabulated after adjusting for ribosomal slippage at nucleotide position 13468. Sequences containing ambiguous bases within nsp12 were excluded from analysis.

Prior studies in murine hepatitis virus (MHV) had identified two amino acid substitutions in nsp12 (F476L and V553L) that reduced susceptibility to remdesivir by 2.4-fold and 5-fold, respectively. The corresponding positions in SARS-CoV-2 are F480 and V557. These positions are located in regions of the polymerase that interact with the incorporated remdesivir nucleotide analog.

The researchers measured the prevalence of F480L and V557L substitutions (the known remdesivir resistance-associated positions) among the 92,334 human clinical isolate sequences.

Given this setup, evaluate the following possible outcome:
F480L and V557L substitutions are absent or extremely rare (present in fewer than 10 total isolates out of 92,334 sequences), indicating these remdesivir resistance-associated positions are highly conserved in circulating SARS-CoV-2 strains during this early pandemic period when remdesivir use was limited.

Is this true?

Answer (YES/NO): YES